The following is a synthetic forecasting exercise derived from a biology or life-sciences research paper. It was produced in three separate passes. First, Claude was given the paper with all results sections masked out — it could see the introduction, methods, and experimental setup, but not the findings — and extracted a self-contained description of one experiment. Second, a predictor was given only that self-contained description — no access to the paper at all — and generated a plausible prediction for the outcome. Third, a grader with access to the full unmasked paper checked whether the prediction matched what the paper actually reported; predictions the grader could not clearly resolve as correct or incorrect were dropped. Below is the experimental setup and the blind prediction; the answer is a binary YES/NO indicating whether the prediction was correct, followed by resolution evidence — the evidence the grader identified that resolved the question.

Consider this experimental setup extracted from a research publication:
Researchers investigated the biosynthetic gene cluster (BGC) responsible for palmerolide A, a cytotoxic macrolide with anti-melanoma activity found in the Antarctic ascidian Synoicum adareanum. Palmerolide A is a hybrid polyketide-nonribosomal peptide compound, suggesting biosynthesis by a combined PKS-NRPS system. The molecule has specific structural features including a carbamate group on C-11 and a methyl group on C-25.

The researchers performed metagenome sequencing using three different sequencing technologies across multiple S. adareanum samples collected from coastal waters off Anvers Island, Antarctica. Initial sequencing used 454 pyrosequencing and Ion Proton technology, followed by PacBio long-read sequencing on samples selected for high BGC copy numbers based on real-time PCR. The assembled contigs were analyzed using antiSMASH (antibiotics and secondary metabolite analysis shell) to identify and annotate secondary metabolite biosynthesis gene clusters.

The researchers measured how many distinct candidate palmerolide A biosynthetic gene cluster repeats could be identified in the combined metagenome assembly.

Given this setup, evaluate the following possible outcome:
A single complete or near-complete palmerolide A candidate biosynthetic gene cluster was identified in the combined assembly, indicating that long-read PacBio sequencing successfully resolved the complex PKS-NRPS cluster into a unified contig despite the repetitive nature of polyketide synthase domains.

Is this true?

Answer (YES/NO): NO